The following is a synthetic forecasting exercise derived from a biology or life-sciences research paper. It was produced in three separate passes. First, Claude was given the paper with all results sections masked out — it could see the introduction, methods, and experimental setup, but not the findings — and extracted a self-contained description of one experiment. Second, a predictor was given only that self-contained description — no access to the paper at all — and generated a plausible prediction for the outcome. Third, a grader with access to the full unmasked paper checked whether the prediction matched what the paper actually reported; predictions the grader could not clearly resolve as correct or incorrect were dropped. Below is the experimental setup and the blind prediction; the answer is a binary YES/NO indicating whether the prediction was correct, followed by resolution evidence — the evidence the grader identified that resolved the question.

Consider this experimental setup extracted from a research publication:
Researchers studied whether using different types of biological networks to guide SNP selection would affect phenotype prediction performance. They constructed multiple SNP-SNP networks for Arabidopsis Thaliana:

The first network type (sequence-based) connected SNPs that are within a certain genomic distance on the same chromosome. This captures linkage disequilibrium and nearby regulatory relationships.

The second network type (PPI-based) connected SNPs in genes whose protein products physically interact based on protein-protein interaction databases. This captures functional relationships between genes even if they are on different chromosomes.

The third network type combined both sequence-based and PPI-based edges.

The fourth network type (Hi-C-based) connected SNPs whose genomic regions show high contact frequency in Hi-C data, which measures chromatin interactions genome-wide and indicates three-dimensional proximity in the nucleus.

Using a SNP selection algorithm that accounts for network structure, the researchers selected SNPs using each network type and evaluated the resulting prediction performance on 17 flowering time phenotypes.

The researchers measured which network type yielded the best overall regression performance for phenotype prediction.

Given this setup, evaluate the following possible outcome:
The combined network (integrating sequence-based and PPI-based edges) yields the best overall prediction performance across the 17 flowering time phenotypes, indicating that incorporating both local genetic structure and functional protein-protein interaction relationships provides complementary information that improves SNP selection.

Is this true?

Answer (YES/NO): NO